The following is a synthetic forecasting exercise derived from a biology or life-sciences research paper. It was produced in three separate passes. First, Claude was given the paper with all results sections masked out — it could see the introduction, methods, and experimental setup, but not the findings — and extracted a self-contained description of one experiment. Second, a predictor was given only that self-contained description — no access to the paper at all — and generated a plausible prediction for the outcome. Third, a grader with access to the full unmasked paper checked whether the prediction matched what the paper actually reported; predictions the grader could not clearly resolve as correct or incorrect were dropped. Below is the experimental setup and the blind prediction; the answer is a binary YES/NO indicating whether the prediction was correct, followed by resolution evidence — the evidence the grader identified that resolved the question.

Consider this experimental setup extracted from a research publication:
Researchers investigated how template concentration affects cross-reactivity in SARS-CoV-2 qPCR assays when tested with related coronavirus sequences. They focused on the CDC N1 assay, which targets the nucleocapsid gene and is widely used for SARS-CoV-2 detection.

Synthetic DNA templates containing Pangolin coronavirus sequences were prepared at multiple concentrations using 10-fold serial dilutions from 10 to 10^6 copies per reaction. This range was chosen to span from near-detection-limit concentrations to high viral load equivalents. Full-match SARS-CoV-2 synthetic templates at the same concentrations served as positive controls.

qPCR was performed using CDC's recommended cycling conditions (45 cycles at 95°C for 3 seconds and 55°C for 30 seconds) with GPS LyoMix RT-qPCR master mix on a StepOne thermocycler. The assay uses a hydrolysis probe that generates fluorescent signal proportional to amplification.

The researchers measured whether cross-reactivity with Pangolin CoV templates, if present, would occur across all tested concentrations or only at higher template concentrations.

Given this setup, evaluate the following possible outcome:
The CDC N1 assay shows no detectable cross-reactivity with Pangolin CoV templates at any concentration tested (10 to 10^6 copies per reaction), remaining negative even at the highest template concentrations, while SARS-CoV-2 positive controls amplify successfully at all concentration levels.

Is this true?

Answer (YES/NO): NO